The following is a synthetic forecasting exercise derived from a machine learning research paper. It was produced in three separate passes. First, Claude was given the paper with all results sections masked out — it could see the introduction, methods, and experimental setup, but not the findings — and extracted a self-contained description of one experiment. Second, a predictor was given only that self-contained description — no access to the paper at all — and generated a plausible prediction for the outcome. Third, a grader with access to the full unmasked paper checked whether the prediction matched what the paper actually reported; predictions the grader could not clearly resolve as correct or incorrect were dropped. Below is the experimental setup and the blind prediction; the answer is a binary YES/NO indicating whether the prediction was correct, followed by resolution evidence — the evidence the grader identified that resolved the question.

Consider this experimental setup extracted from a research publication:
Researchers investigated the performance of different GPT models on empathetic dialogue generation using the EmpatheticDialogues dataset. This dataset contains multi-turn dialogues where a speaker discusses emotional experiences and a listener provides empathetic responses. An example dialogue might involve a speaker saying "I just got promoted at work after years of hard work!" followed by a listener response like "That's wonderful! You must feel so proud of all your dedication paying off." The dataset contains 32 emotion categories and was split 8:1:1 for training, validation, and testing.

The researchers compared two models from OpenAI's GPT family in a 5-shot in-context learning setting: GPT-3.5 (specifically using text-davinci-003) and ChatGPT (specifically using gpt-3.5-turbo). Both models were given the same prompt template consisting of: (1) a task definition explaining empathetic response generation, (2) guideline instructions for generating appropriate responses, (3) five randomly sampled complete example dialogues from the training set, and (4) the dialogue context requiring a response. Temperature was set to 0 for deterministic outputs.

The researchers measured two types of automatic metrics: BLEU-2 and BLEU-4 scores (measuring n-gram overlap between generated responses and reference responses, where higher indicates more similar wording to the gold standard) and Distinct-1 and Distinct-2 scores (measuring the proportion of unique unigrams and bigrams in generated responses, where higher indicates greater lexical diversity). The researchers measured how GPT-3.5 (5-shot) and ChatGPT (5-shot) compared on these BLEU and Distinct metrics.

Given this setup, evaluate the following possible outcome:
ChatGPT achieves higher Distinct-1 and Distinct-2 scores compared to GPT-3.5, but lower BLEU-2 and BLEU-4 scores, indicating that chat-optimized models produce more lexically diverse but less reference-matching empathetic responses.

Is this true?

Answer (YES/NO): YES